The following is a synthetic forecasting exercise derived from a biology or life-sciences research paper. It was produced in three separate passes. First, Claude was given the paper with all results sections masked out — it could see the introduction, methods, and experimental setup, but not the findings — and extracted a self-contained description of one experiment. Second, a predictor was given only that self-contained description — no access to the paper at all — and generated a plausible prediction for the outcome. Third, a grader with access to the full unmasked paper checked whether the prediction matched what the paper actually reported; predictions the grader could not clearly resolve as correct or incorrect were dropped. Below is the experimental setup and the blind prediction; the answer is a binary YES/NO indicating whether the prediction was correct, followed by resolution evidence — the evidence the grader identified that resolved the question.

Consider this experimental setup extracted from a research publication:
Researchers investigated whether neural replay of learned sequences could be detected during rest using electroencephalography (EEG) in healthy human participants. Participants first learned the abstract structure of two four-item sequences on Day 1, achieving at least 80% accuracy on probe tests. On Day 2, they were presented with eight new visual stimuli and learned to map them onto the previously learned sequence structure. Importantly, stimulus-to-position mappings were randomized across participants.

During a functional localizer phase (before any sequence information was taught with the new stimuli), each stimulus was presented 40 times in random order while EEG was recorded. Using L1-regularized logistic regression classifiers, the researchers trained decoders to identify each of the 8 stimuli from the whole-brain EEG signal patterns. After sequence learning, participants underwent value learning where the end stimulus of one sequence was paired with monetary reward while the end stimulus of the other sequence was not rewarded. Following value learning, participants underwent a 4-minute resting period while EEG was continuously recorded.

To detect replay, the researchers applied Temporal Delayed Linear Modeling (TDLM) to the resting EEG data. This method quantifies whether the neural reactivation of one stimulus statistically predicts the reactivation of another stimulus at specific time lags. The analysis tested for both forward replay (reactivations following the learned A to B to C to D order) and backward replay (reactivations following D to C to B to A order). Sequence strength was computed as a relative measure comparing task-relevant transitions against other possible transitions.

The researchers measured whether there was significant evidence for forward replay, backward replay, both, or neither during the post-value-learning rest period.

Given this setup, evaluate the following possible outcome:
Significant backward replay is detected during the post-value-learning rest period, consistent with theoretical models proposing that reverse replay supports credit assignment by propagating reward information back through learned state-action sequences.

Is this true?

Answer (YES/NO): YES